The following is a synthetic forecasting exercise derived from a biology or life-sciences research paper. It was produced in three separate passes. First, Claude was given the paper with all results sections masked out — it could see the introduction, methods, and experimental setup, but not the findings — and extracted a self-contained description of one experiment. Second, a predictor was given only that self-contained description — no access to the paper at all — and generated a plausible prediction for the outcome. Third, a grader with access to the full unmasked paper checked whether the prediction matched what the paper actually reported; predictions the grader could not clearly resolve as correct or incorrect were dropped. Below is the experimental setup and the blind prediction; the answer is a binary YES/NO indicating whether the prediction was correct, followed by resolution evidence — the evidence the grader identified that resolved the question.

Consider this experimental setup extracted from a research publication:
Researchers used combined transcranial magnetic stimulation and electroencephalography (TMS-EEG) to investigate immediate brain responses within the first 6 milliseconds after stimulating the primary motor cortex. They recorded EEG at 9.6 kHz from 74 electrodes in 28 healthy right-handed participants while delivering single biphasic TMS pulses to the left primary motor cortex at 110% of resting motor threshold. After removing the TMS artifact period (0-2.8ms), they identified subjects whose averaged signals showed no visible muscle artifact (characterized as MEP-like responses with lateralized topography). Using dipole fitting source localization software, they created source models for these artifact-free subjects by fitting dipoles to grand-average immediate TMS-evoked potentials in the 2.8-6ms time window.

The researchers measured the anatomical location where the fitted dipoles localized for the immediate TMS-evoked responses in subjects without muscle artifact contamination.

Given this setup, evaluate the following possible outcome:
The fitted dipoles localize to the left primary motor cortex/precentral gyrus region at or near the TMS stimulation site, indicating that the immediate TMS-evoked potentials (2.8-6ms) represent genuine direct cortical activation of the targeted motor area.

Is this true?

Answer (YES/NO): YES